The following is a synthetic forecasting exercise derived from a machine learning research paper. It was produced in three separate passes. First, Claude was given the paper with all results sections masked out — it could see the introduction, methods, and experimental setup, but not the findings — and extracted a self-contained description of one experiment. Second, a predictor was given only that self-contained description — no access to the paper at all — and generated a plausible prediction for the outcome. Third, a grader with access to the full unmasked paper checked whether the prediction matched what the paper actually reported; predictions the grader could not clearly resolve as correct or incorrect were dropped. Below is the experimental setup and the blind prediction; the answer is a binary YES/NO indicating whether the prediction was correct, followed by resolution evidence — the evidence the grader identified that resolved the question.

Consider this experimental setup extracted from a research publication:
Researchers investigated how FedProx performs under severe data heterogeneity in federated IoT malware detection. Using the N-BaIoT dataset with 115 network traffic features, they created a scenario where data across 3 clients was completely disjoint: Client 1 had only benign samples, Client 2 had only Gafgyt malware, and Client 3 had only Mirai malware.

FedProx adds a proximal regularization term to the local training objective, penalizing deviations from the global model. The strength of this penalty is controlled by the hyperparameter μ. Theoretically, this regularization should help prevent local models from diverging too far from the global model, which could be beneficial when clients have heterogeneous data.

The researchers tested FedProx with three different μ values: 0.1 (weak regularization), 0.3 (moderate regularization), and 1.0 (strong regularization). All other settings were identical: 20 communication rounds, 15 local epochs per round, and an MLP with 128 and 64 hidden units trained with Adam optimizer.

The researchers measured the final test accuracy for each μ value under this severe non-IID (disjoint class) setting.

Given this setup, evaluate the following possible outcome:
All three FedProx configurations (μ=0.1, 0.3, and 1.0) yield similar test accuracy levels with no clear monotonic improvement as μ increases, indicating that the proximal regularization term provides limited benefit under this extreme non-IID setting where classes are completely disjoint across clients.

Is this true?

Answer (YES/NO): NO